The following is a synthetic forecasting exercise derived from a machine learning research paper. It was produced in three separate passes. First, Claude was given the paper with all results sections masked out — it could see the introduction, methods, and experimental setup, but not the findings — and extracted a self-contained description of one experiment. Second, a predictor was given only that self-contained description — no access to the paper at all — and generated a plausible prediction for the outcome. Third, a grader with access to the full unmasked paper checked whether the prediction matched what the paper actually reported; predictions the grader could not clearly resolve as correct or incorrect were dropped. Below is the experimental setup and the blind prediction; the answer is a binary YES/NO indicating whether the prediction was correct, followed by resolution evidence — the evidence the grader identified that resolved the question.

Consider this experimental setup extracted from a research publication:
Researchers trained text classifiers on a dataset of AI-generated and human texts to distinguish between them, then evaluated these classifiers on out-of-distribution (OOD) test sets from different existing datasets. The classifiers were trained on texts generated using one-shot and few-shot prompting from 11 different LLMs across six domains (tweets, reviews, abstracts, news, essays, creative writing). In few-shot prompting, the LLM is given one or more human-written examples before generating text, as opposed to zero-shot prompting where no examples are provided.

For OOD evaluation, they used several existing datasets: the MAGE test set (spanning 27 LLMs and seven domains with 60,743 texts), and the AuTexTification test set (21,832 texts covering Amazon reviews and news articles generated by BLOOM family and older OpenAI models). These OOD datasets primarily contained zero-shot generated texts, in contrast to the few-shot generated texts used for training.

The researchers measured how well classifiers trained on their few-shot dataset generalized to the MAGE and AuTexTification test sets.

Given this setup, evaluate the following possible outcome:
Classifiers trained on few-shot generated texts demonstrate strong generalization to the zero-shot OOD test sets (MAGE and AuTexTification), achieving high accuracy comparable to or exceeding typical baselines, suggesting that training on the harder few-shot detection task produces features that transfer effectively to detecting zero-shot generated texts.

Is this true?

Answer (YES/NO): NO